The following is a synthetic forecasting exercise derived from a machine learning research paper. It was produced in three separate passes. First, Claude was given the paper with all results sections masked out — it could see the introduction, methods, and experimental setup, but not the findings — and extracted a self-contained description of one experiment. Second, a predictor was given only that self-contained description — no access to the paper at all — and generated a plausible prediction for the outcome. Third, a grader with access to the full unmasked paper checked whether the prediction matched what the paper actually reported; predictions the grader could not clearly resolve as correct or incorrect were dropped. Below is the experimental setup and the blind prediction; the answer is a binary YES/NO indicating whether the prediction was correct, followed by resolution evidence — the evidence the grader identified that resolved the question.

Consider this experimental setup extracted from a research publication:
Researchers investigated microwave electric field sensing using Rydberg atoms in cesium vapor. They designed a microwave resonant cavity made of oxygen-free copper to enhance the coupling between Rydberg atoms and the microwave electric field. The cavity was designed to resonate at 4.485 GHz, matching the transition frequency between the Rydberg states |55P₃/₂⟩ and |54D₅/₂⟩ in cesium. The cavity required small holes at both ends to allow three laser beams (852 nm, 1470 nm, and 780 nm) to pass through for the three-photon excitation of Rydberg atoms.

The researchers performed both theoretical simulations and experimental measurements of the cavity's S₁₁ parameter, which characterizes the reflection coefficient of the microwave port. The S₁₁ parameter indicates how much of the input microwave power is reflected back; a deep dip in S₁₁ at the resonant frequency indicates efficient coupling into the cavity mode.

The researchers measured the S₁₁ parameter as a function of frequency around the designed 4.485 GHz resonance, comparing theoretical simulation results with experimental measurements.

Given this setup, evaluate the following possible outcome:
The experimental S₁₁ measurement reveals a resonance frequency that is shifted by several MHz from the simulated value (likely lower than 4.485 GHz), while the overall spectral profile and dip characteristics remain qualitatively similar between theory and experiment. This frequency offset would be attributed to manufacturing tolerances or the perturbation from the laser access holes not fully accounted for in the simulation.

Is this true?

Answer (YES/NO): NO